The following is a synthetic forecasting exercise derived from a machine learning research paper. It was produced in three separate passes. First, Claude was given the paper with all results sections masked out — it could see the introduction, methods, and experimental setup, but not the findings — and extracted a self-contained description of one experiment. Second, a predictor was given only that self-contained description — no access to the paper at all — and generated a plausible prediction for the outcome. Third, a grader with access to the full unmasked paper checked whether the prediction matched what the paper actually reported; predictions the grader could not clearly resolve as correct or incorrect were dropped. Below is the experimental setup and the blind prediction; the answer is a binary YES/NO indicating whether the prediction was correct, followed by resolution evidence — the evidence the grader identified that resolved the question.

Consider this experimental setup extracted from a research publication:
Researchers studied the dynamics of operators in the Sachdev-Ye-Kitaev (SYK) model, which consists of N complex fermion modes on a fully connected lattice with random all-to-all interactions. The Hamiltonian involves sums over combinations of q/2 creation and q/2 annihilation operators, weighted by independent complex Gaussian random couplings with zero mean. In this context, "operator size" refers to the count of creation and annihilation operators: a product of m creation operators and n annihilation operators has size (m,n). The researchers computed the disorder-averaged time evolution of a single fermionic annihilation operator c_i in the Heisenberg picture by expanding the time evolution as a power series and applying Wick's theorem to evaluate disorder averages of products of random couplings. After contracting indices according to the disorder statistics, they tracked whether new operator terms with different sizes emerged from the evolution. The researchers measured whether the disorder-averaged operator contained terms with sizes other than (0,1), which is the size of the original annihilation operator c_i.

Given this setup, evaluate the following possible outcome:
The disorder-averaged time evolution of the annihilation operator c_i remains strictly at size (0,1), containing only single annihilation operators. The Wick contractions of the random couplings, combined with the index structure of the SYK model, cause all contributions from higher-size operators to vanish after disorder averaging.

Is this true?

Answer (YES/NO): YES